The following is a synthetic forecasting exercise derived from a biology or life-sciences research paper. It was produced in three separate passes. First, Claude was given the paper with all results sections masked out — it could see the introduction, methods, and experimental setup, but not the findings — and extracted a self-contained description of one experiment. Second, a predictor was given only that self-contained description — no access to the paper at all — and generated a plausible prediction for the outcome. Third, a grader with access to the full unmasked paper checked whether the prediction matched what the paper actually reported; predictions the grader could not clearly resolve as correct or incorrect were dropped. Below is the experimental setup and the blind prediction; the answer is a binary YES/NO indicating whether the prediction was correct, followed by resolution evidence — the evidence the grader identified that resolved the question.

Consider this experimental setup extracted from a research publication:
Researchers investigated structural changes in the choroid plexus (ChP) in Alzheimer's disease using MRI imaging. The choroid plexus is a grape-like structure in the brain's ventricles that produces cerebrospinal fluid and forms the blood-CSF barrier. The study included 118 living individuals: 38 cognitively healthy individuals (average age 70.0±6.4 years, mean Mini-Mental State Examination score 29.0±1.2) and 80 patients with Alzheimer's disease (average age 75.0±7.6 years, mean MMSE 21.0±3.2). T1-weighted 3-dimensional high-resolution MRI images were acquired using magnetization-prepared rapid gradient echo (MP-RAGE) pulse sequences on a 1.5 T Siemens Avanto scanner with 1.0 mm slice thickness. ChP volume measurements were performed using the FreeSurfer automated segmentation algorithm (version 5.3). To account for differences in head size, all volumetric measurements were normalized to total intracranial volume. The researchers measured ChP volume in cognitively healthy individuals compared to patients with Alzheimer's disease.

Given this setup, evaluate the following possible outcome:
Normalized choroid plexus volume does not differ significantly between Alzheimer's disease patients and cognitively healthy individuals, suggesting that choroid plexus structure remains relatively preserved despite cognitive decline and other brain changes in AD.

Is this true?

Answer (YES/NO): NO